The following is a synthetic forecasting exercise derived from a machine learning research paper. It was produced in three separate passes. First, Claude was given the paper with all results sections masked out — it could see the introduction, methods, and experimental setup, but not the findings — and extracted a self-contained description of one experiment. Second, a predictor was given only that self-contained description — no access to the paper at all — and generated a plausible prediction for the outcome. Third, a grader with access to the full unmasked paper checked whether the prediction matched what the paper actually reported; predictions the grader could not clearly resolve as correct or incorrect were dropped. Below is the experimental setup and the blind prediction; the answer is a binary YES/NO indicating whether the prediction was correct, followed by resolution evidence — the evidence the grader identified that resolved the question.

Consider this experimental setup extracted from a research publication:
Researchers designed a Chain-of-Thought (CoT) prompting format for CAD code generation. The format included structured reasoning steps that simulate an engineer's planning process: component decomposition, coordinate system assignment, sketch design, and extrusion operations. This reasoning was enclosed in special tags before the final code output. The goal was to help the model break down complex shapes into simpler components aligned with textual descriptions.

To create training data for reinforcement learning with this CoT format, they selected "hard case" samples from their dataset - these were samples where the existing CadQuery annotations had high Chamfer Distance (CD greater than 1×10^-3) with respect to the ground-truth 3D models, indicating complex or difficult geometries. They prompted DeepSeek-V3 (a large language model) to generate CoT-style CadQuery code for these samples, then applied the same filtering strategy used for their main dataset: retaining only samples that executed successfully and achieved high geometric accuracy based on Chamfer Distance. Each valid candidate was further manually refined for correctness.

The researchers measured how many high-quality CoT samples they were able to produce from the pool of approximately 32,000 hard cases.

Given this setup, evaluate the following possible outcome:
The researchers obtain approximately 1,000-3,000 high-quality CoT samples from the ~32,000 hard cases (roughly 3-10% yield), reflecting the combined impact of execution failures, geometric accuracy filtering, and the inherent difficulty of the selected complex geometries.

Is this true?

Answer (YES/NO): YES